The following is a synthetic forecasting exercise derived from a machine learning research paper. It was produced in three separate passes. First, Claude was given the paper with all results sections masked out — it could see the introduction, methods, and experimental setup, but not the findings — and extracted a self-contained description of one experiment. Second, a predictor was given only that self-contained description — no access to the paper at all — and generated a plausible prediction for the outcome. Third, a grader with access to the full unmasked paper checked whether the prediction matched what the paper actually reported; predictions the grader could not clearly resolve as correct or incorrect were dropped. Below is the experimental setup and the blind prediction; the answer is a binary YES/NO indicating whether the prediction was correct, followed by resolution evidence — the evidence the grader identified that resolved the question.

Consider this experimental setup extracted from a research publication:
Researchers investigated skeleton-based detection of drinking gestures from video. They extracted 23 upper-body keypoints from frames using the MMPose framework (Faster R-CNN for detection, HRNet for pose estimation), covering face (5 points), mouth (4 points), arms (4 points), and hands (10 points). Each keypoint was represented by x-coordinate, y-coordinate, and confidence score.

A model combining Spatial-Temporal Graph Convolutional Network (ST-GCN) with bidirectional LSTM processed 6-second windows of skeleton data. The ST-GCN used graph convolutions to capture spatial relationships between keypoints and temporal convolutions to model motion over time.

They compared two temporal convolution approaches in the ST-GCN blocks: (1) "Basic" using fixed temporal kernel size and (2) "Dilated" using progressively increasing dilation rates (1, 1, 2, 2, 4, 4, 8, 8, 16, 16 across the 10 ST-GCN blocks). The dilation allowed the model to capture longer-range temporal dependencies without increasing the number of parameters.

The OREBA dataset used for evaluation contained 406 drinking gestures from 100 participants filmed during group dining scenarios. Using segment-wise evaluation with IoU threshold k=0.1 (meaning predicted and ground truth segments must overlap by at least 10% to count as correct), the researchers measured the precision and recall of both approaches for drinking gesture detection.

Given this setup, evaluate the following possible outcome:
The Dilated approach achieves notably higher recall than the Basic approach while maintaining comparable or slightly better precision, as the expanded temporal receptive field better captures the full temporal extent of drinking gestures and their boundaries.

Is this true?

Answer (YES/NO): NO